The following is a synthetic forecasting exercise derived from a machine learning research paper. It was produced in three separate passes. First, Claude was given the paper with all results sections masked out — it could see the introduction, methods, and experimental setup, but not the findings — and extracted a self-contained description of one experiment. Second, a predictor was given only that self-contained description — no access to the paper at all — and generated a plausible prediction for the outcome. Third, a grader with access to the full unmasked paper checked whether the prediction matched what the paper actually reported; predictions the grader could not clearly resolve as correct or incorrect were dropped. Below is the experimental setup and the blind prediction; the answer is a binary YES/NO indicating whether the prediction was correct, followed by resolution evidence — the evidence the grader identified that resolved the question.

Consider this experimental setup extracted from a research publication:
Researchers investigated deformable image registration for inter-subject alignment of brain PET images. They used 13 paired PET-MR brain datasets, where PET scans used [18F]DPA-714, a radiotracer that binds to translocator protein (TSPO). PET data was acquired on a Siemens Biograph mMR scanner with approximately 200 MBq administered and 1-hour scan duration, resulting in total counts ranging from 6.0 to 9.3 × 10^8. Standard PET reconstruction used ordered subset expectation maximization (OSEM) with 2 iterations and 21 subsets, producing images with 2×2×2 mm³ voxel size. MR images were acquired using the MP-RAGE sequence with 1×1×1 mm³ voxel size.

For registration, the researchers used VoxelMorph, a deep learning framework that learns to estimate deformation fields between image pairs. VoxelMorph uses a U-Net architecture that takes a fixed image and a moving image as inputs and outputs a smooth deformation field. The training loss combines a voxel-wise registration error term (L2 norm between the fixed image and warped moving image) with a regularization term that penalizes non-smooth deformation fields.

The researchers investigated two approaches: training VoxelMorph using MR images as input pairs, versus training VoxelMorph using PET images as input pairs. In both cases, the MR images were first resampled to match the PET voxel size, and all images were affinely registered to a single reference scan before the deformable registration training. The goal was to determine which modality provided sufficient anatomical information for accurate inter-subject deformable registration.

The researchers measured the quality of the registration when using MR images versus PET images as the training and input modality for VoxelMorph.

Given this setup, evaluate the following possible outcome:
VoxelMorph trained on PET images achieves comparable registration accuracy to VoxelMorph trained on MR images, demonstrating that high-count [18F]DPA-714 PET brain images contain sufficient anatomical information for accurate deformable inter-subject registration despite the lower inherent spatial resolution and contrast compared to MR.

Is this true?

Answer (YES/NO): NO